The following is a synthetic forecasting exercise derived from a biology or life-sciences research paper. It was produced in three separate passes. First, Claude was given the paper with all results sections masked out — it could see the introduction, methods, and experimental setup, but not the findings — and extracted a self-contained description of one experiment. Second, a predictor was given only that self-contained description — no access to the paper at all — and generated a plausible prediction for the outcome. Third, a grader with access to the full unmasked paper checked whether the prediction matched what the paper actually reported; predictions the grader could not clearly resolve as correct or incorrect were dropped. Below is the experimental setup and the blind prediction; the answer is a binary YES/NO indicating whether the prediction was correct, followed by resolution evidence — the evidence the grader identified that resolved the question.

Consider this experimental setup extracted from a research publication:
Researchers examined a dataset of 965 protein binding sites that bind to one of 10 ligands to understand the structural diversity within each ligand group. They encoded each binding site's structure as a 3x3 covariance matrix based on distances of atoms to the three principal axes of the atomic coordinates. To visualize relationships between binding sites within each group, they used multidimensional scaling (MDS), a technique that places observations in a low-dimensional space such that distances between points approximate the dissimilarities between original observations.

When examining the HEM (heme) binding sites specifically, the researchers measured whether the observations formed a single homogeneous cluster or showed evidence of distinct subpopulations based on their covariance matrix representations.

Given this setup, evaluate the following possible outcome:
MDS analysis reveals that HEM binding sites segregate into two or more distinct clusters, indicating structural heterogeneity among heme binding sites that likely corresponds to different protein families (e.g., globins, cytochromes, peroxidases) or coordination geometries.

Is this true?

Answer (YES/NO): YES